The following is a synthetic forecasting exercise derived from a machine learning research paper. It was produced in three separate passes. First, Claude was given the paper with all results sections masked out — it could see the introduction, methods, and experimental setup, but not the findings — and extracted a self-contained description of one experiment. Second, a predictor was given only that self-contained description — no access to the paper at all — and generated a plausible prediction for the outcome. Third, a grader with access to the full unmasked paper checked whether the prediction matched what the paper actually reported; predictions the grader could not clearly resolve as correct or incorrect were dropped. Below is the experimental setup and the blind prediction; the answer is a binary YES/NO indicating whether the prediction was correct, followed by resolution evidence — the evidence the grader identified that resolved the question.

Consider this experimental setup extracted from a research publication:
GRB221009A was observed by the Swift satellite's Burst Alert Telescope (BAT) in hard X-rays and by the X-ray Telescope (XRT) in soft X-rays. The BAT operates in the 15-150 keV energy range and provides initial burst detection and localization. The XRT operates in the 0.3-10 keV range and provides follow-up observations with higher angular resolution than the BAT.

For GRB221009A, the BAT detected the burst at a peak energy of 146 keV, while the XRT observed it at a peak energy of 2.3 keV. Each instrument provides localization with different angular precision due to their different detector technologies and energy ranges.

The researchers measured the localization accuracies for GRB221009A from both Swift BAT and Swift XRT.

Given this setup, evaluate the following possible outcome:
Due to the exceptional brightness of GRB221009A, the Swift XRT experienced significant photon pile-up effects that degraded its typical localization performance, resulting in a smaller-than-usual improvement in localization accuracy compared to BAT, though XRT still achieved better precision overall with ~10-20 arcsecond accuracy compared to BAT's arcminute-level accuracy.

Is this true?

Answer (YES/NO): NO